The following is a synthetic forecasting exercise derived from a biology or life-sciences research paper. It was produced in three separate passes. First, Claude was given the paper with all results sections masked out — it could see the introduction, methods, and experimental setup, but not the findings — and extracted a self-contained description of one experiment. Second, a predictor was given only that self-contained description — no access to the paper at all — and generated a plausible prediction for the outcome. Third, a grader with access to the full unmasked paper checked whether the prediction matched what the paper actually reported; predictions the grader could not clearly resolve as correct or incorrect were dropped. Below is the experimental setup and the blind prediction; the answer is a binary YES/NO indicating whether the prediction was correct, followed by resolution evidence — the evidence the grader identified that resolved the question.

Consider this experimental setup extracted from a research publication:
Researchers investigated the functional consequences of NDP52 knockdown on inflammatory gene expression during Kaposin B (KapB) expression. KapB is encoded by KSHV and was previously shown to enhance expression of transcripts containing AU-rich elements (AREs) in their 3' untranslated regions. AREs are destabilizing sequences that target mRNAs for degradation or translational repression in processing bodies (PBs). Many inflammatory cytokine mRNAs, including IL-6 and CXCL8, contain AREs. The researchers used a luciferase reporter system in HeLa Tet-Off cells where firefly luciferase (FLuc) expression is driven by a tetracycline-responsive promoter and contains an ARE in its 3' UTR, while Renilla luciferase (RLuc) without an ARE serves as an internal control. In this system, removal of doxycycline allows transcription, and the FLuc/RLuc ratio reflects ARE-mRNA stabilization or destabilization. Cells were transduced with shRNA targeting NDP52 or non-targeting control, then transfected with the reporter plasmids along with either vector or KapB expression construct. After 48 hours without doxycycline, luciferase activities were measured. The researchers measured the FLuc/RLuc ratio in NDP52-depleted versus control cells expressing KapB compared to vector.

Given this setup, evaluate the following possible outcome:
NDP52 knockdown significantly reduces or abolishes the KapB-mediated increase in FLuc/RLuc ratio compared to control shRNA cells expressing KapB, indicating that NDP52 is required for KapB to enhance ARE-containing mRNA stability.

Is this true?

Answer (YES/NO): YES